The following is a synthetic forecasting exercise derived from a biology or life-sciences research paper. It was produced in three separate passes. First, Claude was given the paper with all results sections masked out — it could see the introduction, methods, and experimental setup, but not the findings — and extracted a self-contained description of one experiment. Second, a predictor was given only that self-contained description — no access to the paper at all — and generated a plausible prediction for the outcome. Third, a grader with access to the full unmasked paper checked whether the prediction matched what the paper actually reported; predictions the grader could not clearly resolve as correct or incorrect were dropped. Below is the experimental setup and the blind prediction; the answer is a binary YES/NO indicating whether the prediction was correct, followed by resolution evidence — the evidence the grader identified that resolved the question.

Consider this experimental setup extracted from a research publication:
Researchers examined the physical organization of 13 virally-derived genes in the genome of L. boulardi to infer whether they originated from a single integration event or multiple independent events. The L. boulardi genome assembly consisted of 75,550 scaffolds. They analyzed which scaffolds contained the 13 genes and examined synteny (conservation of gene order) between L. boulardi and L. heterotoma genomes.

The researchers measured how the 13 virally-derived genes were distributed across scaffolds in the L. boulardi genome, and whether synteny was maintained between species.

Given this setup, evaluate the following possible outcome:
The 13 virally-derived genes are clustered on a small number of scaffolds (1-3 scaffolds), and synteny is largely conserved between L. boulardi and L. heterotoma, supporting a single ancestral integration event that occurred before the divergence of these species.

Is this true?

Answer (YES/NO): NO